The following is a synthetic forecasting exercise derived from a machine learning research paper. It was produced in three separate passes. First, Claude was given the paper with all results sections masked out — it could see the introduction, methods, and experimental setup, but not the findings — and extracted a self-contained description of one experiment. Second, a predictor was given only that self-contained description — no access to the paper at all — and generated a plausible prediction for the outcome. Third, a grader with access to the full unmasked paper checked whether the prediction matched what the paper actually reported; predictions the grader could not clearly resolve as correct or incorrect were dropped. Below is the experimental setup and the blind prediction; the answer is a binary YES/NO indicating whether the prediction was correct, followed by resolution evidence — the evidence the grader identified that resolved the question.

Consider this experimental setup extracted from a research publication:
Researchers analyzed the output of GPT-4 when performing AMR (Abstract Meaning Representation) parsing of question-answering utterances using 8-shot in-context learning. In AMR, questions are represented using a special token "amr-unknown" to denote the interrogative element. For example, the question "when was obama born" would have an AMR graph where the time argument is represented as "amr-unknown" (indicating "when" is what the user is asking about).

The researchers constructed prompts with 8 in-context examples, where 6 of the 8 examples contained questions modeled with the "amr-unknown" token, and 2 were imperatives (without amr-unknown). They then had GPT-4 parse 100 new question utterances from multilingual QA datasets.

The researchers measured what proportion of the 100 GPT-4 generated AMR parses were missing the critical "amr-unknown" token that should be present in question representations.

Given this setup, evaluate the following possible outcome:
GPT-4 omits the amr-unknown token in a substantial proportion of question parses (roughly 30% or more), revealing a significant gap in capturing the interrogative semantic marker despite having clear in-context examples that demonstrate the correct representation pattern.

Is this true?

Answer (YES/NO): YES